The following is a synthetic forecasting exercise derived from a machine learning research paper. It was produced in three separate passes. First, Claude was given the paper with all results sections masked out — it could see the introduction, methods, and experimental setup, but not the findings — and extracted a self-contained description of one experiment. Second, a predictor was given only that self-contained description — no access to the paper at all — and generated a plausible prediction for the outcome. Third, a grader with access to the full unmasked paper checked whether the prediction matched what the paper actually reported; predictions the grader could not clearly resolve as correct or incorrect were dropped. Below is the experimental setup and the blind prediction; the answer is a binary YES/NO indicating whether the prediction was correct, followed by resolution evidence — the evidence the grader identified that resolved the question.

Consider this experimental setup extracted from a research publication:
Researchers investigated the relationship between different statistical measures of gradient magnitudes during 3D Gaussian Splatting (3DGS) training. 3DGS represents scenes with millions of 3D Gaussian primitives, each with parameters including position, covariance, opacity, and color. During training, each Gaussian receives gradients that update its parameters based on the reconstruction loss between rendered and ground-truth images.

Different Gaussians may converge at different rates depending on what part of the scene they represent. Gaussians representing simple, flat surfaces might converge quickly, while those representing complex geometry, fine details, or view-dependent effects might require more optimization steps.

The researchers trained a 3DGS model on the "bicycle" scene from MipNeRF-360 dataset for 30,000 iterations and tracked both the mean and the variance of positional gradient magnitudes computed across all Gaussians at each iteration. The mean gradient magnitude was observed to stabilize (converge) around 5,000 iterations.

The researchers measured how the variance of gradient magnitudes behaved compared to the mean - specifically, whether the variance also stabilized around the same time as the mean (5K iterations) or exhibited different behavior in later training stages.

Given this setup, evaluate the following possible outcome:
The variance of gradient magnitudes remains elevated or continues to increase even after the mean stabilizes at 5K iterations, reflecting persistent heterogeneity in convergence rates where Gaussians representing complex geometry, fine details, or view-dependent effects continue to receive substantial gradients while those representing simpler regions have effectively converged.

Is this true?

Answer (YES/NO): YES